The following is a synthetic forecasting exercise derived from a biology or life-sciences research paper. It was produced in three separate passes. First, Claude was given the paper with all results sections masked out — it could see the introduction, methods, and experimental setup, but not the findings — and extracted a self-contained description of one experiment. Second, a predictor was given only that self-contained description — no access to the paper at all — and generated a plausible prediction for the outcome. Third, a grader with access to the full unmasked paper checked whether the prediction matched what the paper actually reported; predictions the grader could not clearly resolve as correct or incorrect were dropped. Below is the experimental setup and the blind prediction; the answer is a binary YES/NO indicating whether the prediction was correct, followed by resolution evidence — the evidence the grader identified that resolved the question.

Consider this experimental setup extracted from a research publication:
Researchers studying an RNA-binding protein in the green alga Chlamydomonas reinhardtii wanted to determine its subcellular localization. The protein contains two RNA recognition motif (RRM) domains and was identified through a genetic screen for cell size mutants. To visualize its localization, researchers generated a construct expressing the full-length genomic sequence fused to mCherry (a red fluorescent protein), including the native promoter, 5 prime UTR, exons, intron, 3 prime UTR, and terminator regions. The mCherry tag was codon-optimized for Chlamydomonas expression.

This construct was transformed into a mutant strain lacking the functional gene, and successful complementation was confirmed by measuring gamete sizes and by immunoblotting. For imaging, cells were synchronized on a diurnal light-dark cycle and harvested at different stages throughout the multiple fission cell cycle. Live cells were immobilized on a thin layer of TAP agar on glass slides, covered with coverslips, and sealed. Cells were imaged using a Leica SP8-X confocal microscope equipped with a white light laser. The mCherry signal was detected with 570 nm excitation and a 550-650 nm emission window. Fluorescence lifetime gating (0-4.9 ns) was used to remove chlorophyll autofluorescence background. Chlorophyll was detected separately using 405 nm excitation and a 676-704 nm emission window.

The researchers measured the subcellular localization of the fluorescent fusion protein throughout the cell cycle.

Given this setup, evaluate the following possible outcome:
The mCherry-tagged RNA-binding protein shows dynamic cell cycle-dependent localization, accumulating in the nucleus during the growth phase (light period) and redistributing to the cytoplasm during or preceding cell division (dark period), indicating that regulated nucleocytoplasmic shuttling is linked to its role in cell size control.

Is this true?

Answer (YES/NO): NO